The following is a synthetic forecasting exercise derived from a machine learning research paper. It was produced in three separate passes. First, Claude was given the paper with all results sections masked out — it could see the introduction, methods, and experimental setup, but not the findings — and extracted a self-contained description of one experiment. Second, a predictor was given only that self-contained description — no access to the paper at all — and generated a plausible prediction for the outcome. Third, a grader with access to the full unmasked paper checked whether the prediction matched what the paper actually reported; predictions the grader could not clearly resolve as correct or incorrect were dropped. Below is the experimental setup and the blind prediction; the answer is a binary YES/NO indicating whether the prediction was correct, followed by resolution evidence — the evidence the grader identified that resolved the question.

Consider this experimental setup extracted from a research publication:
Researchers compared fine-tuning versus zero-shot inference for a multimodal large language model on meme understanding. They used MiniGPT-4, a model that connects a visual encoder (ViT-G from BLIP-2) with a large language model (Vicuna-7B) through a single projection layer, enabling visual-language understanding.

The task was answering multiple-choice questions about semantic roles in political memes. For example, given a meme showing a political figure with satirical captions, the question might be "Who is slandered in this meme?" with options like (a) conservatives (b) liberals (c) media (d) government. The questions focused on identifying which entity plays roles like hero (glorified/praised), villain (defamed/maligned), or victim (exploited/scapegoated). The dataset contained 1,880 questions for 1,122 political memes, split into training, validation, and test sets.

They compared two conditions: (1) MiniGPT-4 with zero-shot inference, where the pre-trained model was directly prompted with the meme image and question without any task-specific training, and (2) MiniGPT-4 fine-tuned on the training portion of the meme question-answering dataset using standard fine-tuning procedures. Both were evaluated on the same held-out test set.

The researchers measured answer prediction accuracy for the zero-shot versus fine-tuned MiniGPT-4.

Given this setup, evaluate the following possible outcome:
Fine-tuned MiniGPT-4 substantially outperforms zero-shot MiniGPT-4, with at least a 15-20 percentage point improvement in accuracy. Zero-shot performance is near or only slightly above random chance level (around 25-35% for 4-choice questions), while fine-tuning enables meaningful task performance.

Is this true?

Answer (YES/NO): NO